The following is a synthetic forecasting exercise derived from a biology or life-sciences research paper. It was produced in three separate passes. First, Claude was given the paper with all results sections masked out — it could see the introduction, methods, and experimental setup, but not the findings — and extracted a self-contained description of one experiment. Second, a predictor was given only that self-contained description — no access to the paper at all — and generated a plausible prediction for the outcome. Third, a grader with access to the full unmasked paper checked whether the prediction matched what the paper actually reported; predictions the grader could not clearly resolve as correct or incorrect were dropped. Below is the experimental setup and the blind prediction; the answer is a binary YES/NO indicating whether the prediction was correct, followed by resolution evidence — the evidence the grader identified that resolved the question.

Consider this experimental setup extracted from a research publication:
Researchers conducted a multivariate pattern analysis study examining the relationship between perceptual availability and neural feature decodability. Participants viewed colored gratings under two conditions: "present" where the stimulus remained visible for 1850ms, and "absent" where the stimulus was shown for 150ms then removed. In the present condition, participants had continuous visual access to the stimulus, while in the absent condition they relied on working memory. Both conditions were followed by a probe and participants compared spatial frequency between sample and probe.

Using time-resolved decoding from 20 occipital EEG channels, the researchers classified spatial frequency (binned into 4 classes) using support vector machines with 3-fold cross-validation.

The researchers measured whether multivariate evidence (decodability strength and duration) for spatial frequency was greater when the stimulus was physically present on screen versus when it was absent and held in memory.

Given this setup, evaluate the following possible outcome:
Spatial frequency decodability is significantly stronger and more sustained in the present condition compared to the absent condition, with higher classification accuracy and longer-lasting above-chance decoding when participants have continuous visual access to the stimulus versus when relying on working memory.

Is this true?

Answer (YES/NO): NO